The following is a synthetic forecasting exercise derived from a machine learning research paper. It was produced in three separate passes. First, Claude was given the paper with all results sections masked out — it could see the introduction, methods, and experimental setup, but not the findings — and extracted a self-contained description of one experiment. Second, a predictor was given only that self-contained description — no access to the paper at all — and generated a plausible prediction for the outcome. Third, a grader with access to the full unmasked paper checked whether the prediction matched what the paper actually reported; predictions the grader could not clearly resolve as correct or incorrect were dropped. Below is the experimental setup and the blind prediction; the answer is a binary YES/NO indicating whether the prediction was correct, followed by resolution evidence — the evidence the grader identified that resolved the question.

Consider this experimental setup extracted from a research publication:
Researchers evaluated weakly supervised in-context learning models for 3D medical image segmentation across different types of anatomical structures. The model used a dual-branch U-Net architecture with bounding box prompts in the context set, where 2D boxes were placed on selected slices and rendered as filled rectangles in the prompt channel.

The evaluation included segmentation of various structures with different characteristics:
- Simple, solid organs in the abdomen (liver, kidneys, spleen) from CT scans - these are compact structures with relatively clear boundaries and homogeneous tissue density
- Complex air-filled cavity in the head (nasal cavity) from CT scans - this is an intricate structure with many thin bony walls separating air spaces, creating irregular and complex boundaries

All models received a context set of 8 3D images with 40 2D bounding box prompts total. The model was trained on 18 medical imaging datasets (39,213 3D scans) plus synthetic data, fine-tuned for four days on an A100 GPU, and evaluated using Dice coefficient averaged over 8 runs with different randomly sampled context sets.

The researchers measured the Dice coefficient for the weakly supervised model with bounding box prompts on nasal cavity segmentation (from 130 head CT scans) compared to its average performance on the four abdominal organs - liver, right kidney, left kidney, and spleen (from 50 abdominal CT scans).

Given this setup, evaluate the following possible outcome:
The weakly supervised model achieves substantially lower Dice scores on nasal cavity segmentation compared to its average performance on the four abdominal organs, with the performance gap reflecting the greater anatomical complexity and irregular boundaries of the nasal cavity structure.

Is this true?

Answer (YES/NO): YES